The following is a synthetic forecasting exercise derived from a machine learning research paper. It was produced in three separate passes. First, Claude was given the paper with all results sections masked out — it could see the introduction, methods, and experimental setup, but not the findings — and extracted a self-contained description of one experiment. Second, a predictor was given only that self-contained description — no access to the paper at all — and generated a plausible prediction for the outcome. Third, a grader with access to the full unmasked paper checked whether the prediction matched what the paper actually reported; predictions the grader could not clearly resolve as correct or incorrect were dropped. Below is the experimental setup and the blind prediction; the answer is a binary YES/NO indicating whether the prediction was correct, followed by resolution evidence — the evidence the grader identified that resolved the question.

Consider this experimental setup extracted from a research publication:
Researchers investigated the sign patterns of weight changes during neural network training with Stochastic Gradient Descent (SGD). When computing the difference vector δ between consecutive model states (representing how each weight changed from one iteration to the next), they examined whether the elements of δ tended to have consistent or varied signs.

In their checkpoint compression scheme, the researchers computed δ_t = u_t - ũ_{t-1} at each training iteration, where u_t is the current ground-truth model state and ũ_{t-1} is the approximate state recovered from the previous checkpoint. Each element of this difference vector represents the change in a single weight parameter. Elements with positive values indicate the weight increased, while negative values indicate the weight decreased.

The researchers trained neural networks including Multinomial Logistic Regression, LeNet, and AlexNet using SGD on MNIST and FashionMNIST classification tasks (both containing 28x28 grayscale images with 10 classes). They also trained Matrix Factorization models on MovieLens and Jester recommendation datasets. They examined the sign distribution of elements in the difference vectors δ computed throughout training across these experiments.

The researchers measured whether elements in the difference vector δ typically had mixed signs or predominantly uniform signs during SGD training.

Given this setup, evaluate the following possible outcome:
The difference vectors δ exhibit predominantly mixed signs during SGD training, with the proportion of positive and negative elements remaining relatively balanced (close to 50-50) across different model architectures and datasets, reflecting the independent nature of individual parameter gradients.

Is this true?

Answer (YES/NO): NO